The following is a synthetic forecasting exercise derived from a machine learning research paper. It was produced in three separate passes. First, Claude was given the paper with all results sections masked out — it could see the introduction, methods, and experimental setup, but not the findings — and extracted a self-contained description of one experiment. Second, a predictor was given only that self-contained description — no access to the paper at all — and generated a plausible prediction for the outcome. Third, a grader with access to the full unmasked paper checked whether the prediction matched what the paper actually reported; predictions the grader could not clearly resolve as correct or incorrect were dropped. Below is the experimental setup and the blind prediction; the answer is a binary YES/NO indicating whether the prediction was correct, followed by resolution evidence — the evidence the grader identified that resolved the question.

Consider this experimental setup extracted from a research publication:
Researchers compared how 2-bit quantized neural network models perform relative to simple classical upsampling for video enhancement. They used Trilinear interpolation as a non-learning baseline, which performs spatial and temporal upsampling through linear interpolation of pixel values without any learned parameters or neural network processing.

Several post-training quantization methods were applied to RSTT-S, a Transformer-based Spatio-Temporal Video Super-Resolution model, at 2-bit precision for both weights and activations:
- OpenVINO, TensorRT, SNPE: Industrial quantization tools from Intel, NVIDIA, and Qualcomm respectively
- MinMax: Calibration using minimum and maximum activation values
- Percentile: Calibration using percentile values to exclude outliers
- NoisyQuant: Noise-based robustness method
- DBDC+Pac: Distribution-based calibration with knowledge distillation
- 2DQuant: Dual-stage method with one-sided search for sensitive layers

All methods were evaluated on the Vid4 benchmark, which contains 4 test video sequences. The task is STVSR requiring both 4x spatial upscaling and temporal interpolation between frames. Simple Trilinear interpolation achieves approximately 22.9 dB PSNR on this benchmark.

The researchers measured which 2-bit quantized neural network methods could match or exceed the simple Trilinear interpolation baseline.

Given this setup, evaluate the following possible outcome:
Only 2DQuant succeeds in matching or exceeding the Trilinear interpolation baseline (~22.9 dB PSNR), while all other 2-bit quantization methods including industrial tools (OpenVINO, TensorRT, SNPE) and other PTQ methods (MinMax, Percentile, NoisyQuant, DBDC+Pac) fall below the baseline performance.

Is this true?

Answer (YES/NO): YES